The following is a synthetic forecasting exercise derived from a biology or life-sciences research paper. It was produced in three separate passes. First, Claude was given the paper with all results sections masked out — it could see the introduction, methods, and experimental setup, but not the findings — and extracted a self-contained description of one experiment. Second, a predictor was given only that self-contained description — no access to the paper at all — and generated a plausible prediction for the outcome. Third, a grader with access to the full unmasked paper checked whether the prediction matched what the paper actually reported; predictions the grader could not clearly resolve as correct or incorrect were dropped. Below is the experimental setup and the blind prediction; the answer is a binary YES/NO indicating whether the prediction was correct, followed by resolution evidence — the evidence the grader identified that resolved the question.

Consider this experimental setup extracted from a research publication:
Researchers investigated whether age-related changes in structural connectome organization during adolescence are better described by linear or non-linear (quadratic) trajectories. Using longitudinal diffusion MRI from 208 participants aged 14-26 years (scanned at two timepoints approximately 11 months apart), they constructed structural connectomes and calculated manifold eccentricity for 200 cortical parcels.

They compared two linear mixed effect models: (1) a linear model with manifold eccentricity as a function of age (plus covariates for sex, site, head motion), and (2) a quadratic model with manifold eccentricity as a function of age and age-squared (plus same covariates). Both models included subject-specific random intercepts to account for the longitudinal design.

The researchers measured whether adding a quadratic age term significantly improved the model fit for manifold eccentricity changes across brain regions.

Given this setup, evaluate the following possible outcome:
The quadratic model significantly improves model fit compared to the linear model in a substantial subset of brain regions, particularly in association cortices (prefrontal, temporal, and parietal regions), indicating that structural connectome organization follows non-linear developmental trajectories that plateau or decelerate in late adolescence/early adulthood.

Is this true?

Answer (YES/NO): NO